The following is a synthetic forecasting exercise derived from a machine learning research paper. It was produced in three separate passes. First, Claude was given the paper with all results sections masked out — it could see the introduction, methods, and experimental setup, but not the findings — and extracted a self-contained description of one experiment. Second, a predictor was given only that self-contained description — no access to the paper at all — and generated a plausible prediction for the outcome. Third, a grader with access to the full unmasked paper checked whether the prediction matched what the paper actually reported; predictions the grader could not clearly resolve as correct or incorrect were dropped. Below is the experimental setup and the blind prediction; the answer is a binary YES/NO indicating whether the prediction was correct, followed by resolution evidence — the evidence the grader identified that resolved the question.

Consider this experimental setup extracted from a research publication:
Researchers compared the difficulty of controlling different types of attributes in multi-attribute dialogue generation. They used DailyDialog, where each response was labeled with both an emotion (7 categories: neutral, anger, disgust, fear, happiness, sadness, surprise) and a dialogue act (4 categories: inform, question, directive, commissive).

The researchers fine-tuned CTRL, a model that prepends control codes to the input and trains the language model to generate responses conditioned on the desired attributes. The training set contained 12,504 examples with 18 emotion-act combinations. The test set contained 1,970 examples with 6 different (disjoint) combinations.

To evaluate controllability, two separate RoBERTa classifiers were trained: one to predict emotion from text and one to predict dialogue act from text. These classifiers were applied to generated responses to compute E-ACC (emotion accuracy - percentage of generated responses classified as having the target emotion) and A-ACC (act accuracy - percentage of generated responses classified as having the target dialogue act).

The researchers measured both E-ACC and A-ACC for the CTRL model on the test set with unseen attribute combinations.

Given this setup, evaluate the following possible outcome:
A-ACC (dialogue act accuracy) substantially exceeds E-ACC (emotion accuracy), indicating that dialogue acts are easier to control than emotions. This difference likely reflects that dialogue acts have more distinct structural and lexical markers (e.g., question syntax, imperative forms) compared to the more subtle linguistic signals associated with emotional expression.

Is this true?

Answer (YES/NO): NO